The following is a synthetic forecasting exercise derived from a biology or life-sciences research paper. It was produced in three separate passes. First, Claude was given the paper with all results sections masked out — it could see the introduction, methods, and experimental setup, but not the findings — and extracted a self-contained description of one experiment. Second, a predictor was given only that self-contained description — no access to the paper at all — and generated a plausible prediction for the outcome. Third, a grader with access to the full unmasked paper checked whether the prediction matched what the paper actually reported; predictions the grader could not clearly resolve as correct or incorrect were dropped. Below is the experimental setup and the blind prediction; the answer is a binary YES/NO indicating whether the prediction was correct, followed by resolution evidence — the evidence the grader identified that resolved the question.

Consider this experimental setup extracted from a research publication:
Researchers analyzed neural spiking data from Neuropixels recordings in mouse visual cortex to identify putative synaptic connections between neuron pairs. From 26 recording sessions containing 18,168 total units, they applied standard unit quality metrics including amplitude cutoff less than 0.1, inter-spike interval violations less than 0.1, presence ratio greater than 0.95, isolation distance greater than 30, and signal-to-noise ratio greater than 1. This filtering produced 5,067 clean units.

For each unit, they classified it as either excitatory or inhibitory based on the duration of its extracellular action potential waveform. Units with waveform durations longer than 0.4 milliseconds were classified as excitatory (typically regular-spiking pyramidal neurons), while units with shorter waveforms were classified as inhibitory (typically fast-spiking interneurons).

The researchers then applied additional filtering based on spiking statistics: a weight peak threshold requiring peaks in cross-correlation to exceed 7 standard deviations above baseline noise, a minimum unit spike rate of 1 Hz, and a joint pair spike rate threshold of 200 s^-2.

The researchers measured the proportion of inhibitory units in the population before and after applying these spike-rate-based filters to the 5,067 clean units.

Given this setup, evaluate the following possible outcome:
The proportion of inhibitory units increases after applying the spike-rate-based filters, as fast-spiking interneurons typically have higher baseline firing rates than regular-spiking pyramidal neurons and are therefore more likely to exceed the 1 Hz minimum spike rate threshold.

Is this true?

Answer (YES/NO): YES